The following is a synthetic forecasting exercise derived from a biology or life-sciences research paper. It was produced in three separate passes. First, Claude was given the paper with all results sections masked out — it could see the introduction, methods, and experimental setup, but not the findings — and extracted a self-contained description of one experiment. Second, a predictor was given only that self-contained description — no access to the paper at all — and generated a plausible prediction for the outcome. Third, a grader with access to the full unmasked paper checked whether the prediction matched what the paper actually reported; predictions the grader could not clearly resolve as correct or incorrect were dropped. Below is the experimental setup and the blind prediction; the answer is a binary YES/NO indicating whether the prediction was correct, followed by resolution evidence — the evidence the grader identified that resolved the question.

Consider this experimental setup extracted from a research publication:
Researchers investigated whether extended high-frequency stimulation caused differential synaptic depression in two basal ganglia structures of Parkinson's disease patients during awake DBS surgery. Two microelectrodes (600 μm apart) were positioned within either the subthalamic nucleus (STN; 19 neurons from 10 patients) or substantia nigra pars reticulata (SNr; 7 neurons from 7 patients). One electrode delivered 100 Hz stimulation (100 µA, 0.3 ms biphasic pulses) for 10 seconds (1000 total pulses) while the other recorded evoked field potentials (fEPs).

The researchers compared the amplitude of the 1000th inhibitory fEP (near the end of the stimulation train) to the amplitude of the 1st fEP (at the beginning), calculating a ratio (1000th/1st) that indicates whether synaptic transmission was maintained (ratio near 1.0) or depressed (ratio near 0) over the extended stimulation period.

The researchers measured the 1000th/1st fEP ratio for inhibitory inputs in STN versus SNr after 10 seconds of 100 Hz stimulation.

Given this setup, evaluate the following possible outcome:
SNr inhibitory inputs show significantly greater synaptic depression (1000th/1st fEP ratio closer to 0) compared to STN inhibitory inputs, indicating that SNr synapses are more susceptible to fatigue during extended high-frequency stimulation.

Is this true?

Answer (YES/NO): YES